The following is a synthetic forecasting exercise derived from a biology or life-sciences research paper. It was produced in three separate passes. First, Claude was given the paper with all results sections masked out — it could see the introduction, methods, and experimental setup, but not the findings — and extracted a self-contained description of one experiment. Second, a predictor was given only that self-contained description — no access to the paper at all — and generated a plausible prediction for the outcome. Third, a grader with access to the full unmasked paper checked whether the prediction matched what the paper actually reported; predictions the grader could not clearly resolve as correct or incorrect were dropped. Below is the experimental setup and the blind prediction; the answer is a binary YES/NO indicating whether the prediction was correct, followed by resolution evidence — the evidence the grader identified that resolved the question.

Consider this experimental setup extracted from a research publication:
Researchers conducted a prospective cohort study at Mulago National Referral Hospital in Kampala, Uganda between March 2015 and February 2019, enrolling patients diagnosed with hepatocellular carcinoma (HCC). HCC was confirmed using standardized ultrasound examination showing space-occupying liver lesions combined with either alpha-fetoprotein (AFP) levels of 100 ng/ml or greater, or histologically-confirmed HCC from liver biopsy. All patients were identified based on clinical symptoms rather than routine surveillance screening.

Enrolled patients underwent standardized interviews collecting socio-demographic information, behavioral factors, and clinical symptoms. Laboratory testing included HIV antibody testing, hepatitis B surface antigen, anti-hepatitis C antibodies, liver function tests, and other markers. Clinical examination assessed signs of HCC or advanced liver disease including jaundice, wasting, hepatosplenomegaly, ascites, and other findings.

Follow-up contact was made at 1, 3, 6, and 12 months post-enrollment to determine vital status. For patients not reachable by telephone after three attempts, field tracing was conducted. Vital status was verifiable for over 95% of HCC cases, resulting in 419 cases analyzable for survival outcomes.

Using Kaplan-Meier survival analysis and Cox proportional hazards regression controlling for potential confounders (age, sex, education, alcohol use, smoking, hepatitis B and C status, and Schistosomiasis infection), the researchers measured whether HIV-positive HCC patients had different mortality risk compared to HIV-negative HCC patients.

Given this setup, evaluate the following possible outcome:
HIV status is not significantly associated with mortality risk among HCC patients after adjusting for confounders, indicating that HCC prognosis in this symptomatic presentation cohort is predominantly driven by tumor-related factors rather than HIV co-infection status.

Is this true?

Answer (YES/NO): NO